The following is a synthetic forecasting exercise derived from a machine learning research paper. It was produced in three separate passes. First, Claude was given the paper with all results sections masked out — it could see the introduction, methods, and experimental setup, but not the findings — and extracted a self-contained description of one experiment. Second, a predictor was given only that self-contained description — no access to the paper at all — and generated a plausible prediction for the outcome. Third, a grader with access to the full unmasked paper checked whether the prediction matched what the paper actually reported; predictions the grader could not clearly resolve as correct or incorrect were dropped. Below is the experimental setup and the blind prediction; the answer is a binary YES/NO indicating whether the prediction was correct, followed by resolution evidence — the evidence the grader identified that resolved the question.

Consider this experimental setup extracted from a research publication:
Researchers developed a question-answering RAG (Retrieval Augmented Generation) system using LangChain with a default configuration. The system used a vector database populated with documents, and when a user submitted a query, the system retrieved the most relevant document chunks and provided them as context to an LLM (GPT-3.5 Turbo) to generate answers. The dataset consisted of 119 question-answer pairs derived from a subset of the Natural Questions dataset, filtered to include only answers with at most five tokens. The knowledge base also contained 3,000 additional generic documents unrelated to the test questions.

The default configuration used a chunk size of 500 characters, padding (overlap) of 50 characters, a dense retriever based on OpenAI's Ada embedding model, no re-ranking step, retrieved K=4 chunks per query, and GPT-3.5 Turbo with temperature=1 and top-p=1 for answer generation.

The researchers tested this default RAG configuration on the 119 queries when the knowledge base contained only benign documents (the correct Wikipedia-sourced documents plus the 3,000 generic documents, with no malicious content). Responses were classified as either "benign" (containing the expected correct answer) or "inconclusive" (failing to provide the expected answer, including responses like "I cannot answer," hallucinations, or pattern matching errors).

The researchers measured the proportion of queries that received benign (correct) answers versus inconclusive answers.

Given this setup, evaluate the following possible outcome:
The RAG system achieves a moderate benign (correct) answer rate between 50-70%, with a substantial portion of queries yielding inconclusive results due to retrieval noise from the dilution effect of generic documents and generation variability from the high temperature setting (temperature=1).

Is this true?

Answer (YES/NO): NO